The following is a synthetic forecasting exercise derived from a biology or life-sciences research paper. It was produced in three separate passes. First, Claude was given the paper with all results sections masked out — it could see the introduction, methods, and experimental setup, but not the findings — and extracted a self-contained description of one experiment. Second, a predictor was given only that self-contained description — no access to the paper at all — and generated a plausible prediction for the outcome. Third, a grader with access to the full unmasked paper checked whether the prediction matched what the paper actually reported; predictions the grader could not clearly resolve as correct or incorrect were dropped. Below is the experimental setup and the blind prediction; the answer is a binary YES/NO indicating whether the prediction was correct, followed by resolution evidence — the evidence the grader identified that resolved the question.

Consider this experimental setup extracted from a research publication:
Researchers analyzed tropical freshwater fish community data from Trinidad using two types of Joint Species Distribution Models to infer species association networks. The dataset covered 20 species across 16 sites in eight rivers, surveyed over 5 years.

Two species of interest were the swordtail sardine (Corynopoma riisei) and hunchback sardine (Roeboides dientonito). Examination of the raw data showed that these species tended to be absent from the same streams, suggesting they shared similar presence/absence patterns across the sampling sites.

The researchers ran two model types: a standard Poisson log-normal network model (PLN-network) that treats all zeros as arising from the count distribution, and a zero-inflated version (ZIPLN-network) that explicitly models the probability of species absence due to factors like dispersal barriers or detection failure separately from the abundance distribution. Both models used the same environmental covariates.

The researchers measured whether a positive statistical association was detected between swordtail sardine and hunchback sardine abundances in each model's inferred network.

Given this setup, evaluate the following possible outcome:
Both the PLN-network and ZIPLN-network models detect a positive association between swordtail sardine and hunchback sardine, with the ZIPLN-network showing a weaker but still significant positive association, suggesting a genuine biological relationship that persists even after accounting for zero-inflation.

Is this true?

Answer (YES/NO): NO